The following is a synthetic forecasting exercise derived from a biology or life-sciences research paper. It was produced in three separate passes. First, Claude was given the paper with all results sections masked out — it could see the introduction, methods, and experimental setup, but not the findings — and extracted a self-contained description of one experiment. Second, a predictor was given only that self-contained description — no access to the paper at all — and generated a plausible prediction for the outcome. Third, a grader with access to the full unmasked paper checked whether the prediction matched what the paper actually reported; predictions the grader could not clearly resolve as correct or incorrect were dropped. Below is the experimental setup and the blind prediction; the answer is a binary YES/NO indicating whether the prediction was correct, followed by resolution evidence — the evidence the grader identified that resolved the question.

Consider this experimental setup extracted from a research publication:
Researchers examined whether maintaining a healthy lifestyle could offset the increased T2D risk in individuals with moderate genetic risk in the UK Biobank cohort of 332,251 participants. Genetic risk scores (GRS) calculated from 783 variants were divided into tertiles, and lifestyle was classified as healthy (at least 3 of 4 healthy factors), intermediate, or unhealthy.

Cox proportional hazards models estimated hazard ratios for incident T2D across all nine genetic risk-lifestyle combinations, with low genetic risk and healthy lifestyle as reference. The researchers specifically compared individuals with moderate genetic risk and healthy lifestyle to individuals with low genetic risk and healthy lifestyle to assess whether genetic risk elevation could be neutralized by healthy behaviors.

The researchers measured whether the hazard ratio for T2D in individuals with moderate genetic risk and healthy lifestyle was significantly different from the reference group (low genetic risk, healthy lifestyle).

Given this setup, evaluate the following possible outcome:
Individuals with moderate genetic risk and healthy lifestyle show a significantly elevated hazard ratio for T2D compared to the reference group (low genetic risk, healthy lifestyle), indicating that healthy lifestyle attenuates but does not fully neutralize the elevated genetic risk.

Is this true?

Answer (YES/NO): YES